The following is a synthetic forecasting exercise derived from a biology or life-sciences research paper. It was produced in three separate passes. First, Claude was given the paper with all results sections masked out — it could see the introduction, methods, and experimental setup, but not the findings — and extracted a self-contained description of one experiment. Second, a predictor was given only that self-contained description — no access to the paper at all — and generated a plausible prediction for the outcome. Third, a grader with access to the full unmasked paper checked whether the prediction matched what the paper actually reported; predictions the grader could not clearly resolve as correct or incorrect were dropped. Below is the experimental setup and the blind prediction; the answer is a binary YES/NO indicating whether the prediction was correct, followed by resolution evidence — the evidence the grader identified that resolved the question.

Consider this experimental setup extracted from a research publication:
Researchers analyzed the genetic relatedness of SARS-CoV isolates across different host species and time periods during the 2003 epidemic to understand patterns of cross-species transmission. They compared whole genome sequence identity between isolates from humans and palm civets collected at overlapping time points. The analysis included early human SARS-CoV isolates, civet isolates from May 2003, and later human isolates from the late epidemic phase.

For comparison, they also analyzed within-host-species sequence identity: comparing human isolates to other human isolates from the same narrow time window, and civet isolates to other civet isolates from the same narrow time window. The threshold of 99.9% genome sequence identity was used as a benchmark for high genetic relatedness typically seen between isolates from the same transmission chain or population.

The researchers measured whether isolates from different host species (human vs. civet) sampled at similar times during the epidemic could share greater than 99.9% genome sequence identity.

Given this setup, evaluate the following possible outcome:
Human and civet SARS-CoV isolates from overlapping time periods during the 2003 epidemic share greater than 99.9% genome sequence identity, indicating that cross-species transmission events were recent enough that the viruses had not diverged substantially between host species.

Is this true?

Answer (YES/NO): NO